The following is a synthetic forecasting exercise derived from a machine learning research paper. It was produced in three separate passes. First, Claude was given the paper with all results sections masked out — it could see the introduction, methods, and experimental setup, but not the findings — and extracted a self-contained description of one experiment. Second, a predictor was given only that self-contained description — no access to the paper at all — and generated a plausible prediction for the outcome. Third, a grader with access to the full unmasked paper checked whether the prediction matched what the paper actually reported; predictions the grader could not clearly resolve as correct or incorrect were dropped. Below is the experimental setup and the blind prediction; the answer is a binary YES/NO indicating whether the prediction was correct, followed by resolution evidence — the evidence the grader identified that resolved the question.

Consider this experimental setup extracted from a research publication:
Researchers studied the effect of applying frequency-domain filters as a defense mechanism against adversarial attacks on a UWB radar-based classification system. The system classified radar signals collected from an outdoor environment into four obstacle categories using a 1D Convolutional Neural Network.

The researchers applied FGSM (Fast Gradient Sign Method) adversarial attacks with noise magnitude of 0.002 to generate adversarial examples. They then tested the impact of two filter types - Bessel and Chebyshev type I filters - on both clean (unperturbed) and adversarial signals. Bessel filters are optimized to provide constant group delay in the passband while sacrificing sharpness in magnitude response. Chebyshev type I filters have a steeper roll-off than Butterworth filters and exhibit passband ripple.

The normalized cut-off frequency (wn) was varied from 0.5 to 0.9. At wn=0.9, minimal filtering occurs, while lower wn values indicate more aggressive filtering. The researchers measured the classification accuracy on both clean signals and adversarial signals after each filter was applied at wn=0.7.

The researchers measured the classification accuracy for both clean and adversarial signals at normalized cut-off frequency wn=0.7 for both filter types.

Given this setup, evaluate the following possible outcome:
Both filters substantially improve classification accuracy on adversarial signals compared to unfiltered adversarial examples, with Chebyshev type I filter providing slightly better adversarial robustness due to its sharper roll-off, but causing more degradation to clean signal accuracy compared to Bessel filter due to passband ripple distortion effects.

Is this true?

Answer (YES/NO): NO